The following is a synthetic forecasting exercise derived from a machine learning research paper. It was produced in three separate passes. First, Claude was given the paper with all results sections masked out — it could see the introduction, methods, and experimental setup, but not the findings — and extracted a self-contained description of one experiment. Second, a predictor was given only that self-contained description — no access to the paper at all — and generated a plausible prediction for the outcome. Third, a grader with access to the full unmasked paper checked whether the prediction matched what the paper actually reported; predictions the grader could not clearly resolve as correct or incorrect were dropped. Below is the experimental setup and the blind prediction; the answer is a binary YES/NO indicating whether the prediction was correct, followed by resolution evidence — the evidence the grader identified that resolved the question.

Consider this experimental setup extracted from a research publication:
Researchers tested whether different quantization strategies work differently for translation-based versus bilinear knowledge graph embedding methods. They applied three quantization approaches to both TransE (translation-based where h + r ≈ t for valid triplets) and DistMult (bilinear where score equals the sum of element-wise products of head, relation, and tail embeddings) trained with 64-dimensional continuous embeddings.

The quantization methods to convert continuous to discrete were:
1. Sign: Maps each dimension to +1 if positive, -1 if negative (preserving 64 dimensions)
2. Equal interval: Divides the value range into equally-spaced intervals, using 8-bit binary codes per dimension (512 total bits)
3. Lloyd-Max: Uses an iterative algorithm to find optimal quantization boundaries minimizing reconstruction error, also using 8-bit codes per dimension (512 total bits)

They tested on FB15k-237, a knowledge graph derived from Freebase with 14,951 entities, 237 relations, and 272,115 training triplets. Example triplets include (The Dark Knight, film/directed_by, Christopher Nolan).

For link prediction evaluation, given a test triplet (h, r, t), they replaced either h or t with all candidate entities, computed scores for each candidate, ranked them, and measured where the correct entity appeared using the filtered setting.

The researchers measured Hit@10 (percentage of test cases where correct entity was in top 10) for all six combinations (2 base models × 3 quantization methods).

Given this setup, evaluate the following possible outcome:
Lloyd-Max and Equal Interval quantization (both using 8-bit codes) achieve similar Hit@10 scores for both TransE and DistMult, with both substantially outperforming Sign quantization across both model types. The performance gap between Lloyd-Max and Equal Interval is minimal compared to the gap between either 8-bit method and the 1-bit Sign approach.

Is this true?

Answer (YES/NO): NO